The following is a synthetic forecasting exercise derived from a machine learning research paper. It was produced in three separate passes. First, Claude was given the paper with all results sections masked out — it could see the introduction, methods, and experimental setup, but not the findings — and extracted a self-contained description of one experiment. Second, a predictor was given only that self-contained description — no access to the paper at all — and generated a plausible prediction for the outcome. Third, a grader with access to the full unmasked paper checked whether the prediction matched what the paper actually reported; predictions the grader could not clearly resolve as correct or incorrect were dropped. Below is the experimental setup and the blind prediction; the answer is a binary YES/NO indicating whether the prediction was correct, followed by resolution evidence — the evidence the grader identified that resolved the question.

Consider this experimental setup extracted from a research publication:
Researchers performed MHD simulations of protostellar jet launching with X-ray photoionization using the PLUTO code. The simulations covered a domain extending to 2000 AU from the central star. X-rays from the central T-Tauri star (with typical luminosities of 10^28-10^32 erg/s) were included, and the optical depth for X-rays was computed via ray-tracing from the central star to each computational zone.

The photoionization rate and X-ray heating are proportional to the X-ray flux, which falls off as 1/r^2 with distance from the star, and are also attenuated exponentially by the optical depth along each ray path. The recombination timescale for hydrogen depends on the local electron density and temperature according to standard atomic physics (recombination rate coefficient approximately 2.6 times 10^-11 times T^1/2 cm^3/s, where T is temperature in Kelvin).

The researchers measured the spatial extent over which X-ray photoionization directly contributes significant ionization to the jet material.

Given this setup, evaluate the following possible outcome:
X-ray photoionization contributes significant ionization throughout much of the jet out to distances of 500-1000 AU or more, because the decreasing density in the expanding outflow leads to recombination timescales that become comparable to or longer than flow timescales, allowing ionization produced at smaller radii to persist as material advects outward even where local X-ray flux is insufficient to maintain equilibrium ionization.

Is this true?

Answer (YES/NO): YES